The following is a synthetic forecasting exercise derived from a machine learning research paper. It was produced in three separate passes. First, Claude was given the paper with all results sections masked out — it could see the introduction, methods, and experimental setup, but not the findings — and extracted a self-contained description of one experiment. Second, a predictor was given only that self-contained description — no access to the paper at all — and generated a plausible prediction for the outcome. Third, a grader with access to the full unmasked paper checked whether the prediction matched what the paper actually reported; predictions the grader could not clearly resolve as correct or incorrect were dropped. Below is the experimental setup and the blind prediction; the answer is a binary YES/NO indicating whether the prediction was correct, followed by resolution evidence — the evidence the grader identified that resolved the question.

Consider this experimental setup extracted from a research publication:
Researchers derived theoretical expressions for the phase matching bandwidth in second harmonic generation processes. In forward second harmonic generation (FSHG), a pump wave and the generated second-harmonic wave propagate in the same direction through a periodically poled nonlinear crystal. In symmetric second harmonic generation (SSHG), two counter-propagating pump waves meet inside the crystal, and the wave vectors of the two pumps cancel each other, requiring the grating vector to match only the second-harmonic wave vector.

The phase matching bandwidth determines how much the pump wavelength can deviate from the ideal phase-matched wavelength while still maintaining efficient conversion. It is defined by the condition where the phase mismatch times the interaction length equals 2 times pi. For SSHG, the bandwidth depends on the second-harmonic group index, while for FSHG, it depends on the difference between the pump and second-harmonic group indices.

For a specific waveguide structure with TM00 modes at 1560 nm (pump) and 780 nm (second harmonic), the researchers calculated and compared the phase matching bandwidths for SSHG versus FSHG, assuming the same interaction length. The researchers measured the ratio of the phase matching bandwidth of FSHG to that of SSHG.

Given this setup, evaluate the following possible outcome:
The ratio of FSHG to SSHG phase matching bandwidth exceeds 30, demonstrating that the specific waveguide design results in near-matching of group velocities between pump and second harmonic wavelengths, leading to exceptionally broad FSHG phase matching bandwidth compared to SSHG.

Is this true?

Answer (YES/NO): YES